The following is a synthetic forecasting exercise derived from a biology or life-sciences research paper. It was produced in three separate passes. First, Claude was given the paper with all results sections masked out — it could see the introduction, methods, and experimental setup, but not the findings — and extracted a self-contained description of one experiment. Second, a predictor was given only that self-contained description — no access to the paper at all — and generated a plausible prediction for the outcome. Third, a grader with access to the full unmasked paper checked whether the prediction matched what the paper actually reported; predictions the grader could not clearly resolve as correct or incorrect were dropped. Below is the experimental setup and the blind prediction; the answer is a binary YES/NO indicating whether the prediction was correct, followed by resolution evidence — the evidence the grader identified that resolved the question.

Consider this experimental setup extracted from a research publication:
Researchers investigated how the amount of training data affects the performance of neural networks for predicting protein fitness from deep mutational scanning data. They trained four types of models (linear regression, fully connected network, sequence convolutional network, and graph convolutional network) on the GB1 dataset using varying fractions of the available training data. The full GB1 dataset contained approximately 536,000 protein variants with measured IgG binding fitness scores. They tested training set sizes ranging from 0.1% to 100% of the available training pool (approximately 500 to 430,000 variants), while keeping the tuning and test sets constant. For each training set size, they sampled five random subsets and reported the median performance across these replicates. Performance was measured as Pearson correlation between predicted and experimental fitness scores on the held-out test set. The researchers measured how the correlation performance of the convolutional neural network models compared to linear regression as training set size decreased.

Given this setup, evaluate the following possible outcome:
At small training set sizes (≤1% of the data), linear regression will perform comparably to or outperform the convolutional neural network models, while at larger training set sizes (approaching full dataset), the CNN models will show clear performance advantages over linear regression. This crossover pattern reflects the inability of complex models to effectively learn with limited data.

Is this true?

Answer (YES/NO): NO